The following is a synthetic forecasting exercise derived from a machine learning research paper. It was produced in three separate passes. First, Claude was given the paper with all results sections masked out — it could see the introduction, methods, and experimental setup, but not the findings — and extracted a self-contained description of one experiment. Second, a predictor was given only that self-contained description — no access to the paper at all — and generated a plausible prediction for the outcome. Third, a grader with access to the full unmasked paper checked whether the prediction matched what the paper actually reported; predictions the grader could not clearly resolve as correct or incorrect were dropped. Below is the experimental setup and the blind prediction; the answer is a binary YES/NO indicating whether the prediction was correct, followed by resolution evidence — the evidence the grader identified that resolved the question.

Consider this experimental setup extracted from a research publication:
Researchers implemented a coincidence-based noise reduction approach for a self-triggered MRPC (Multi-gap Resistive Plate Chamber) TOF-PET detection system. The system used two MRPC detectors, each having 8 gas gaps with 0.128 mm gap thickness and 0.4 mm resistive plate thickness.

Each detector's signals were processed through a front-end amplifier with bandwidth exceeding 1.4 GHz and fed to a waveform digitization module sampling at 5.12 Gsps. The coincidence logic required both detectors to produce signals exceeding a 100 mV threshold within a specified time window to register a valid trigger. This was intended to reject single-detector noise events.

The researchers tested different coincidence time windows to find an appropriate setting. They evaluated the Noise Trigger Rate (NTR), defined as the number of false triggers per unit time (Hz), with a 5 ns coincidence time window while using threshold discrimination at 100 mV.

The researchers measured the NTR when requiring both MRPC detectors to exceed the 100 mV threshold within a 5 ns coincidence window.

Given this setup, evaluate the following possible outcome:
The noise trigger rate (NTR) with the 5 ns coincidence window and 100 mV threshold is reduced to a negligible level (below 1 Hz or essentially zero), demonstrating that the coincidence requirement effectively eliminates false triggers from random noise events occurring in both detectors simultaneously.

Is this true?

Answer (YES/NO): YES